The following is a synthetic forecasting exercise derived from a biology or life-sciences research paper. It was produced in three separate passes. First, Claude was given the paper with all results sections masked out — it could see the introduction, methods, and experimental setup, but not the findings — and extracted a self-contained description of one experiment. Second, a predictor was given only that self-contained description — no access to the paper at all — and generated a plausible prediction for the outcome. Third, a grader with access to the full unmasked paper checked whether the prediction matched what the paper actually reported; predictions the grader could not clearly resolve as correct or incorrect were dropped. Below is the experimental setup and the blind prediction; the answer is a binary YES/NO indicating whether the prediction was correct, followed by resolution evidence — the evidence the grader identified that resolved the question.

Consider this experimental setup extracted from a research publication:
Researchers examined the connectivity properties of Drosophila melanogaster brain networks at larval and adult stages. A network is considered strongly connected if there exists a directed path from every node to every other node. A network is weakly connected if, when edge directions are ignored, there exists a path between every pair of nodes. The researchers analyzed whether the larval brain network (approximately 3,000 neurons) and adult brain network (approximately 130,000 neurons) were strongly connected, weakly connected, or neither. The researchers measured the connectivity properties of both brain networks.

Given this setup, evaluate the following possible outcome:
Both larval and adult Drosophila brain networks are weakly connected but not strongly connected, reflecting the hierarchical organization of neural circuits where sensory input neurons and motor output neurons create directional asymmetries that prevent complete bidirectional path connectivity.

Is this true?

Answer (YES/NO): NO